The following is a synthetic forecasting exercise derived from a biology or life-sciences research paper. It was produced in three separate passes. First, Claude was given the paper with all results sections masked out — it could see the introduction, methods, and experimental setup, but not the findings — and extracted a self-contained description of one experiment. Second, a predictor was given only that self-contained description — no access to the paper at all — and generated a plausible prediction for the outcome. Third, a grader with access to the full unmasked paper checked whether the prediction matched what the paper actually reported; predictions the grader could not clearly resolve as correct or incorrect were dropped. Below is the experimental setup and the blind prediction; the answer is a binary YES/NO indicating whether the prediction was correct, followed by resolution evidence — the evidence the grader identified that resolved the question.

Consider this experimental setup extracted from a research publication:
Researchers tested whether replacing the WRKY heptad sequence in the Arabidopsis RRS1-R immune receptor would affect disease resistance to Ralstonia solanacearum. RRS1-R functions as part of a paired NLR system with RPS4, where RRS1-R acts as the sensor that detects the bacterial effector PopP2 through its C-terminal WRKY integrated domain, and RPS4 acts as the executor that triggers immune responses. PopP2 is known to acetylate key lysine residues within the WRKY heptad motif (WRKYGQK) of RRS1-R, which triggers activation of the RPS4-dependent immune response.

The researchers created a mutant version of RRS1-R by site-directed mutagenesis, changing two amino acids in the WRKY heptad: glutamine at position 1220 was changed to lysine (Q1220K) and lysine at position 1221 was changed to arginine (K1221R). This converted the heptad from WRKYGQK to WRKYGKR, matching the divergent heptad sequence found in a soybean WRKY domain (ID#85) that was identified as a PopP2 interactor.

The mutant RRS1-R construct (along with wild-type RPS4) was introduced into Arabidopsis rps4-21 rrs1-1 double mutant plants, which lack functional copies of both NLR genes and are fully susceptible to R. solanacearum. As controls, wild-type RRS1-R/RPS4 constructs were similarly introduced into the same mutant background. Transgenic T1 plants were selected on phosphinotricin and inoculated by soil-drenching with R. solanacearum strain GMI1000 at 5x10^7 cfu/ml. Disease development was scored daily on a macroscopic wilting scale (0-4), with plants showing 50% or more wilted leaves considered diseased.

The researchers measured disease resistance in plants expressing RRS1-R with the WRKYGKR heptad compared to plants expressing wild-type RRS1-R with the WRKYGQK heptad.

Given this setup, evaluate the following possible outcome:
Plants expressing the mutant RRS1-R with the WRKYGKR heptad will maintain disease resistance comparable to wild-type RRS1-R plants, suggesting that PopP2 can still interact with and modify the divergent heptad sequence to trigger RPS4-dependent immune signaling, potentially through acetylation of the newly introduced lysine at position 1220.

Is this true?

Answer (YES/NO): NO